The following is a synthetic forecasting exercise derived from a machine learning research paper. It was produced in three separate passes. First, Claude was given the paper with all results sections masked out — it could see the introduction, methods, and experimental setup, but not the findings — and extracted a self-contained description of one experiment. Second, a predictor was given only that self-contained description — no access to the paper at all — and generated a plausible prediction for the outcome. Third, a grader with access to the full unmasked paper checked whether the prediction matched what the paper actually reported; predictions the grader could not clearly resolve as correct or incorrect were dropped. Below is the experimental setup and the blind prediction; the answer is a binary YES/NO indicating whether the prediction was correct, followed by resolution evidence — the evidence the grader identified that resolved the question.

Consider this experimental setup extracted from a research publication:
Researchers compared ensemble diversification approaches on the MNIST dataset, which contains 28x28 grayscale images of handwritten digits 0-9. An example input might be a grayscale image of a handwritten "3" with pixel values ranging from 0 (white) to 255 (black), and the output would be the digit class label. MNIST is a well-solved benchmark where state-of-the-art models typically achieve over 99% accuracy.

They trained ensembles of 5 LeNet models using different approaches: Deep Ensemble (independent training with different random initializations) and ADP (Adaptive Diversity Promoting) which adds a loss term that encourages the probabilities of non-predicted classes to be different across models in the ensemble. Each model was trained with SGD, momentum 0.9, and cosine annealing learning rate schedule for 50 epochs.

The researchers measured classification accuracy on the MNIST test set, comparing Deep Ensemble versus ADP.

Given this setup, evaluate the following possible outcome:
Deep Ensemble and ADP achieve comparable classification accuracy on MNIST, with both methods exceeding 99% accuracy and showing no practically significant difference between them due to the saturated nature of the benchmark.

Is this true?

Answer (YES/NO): NO